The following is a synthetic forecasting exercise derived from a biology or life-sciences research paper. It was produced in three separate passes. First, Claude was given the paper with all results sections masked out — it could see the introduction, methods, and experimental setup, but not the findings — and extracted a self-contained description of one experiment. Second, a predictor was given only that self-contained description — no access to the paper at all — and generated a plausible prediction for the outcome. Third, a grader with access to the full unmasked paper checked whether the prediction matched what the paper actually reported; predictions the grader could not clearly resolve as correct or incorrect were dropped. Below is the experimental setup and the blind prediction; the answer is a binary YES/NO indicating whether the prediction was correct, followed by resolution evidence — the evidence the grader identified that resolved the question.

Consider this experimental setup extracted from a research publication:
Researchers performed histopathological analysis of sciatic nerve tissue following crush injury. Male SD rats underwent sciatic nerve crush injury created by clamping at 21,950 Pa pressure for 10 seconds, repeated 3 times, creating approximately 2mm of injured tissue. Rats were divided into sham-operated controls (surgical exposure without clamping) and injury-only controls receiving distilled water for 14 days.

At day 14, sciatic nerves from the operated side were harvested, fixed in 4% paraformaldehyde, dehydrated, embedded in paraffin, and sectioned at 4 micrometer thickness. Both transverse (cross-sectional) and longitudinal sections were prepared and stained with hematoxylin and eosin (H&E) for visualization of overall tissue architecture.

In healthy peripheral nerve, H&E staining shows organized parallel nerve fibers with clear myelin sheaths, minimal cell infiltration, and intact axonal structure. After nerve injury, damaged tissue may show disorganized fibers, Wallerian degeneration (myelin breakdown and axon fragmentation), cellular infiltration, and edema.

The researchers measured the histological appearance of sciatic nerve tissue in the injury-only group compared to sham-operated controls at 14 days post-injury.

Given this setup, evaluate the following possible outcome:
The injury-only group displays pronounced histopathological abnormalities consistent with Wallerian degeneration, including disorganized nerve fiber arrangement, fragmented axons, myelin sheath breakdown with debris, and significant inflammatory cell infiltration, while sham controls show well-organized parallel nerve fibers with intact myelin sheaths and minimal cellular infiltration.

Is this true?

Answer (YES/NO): NO